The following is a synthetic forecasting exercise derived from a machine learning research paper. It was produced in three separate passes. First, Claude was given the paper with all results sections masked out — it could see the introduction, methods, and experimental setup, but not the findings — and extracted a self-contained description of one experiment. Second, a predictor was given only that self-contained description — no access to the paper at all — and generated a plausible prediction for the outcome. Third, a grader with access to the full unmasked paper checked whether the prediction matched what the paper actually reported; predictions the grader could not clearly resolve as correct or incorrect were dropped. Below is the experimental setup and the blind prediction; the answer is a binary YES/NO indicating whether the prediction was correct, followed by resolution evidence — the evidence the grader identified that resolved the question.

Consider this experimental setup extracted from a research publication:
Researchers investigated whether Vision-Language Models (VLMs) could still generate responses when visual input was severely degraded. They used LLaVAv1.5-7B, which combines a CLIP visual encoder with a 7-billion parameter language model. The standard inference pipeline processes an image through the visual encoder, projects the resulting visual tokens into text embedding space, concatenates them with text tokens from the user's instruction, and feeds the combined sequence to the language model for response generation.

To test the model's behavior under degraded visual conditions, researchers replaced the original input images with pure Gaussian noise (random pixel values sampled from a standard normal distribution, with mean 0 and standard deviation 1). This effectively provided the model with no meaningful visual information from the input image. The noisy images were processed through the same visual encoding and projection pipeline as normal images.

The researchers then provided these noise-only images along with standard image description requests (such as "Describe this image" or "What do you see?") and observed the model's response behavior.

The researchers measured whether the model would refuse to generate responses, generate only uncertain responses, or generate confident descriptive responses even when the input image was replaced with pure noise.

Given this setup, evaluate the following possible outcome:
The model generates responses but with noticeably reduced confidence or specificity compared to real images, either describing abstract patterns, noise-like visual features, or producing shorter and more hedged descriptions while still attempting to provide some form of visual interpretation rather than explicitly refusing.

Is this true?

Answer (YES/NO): NO